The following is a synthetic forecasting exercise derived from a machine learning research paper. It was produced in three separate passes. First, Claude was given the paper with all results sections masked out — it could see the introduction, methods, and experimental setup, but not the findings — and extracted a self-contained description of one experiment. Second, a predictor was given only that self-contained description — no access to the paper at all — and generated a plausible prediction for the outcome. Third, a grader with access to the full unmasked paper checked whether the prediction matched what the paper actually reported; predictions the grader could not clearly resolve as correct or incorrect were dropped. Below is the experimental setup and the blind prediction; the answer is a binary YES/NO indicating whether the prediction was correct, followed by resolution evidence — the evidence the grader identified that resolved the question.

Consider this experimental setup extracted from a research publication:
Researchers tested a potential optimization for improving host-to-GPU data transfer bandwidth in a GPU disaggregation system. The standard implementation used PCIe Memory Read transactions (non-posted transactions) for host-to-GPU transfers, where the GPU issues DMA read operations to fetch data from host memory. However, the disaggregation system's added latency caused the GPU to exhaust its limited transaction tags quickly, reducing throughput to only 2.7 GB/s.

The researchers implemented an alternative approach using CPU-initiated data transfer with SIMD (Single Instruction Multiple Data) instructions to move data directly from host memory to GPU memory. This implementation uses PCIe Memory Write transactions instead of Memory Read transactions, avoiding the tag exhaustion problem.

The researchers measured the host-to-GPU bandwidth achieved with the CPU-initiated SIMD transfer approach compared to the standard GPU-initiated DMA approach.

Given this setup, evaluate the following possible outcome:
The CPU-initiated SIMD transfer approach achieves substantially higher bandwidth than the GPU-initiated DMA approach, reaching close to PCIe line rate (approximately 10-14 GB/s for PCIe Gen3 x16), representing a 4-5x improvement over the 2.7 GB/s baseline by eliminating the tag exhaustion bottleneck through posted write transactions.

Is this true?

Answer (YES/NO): NO